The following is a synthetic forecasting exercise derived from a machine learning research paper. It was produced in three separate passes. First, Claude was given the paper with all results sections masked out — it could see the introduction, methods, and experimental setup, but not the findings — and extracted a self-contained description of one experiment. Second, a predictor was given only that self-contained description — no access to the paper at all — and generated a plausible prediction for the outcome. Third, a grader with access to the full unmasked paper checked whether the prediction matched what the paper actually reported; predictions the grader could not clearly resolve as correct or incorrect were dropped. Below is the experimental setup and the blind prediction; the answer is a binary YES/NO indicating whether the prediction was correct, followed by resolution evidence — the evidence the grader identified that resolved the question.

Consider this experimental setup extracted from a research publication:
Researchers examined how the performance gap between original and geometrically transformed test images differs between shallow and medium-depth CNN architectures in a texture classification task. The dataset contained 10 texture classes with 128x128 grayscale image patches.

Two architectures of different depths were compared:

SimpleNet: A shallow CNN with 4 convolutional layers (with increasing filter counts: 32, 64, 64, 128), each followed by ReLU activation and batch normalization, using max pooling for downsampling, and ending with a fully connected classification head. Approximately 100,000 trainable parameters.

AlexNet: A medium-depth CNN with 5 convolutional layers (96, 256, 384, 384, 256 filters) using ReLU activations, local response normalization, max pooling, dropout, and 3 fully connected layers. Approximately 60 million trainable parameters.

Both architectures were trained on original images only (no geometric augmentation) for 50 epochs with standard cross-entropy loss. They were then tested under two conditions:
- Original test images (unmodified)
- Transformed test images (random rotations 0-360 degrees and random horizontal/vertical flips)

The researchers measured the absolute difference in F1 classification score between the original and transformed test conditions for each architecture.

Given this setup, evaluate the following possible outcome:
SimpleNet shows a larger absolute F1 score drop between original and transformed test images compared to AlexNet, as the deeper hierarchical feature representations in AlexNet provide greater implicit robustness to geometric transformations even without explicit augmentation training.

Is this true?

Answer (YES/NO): YES